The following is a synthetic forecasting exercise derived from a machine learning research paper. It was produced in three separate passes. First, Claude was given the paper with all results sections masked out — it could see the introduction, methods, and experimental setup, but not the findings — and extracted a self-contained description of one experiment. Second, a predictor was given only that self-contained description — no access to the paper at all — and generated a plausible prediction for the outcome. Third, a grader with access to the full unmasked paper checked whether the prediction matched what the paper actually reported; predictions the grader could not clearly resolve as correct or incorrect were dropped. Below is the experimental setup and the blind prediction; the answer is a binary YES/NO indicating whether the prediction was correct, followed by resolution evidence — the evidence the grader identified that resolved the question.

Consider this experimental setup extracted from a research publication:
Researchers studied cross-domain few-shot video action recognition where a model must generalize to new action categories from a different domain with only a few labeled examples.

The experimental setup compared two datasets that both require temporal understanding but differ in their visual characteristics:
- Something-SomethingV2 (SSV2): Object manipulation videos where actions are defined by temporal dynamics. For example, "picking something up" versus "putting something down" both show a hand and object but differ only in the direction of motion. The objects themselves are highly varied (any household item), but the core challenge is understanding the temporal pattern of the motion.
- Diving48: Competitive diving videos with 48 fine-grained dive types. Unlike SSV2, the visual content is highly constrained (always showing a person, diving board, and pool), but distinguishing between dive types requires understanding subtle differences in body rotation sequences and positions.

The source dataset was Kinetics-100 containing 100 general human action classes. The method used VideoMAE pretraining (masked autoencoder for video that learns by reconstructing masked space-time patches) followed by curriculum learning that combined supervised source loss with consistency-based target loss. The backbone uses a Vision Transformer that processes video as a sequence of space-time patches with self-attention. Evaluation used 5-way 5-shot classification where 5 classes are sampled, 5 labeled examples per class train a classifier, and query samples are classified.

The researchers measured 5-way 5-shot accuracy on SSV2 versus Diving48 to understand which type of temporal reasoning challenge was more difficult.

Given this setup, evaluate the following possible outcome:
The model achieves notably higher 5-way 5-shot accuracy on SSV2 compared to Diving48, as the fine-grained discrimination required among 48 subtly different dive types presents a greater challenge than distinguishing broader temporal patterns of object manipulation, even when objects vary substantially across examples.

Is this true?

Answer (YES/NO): NO